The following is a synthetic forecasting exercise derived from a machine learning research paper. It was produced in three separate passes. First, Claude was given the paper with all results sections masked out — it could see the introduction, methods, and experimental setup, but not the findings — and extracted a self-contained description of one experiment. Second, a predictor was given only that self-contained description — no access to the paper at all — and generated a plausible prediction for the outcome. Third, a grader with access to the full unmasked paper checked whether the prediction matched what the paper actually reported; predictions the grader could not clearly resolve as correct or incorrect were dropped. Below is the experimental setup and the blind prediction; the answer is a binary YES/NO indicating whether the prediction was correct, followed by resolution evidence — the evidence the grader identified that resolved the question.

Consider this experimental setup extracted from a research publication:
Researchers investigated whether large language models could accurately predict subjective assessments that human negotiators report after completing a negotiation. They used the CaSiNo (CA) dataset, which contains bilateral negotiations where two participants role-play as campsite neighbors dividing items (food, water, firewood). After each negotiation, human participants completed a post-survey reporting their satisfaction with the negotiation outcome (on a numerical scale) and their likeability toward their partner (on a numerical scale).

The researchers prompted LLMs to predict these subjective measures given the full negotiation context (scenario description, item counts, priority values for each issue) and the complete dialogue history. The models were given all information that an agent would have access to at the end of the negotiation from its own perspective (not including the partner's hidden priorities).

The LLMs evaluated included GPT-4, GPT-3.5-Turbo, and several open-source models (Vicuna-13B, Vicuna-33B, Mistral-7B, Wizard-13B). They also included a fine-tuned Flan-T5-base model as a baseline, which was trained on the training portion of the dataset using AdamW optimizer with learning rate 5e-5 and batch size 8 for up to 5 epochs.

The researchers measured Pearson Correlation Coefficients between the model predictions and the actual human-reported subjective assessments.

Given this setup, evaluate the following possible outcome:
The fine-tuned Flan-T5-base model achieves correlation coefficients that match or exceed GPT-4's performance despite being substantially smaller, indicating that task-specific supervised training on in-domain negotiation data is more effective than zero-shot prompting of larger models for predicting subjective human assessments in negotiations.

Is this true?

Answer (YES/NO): NO